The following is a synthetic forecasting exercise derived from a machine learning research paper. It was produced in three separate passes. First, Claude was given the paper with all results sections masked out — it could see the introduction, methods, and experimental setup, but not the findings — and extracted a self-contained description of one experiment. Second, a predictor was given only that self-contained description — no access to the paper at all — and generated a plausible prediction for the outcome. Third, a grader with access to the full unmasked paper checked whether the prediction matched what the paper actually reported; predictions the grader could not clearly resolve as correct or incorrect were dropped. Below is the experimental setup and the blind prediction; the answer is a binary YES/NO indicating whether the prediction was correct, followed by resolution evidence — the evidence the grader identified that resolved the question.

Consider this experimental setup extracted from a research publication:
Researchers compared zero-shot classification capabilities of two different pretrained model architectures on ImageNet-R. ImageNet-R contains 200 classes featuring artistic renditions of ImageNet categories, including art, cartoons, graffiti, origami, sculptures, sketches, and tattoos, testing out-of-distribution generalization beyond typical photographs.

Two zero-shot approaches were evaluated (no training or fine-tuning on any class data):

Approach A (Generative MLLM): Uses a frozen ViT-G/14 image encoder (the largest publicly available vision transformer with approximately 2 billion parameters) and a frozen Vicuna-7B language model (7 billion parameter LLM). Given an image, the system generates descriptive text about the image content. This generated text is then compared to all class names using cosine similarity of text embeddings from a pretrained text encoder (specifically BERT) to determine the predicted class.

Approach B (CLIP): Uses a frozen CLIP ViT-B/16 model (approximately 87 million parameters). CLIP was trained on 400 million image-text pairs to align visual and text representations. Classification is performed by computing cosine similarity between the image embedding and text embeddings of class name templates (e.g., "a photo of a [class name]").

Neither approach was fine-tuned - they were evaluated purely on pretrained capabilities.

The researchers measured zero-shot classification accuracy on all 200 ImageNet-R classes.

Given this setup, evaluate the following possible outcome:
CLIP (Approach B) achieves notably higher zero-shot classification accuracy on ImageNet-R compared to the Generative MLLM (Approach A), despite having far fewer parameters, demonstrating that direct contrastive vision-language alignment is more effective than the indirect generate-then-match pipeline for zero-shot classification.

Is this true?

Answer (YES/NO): YES